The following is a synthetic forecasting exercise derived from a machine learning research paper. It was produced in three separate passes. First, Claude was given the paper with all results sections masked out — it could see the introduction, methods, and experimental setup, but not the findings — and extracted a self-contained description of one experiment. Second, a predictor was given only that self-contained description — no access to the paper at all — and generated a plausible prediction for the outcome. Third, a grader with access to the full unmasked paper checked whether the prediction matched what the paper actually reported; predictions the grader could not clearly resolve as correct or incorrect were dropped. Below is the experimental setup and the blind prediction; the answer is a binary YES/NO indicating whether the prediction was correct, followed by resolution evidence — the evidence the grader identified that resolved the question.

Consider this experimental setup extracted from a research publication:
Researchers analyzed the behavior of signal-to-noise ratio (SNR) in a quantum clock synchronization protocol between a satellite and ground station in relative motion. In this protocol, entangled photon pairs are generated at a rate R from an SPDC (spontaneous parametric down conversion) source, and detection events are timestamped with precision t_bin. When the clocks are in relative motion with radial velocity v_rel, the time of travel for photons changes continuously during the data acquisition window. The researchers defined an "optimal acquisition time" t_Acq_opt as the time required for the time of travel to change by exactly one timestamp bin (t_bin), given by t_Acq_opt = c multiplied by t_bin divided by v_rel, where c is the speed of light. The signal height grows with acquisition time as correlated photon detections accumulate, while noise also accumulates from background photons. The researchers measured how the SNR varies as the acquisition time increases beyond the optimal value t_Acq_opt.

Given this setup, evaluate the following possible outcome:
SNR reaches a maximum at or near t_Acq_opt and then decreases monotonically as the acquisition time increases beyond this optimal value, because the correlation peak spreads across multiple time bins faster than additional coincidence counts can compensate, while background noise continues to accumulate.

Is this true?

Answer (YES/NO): YES